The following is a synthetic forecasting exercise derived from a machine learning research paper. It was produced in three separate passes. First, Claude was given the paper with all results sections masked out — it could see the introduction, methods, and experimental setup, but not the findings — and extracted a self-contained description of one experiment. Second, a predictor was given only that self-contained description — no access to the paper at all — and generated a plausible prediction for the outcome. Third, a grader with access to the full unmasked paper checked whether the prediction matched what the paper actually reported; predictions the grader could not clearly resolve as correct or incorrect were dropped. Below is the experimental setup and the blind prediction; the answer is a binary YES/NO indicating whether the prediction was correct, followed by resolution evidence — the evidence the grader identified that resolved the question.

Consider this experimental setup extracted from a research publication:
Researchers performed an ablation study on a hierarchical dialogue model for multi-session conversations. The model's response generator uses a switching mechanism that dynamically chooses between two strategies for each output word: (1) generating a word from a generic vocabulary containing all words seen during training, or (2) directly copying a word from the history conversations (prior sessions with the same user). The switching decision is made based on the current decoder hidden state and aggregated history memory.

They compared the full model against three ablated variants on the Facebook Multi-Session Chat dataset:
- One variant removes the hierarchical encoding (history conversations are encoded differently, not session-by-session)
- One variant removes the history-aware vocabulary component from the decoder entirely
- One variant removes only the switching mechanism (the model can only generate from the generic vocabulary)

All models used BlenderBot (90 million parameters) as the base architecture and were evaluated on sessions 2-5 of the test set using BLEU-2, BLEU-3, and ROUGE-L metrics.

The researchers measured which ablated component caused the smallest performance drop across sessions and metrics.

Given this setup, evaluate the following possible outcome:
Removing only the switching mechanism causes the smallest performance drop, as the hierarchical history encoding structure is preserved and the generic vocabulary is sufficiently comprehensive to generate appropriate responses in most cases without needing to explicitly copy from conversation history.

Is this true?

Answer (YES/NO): NO